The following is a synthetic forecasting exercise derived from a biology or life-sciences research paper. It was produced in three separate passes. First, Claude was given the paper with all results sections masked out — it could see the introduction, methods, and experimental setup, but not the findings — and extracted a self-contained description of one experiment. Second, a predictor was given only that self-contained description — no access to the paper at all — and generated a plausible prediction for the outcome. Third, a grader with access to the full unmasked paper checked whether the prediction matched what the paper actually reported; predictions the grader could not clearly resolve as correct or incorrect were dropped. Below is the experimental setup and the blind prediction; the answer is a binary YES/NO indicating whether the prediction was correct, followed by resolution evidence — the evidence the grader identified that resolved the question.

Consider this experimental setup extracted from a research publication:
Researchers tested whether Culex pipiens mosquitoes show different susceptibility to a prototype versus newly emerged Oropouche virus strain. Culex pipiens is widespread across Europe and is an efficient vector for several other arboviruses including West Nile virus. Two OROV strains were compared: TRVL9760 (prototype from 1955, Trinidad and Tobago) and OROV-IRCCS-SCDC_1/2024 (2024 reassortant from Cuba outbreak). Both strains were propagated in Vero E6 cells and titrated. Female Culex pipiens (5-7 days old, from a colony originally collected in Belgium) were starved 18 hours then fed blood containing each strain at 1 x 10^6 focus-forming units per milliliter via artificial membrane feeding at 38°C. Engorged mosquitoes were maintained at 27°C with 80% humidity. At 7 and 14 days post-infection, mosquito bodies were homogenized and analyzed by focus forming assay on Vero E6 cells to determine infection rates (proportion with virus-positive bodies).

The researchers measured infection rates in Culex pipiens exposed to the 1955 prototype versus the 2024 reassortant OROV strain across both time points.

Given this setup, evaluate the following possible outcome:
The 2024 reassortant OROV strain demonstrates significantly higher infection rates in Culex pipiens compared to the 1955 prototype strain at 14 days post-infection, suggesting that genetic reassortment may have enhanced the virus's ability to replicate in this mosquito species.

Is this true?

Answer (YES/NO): NO